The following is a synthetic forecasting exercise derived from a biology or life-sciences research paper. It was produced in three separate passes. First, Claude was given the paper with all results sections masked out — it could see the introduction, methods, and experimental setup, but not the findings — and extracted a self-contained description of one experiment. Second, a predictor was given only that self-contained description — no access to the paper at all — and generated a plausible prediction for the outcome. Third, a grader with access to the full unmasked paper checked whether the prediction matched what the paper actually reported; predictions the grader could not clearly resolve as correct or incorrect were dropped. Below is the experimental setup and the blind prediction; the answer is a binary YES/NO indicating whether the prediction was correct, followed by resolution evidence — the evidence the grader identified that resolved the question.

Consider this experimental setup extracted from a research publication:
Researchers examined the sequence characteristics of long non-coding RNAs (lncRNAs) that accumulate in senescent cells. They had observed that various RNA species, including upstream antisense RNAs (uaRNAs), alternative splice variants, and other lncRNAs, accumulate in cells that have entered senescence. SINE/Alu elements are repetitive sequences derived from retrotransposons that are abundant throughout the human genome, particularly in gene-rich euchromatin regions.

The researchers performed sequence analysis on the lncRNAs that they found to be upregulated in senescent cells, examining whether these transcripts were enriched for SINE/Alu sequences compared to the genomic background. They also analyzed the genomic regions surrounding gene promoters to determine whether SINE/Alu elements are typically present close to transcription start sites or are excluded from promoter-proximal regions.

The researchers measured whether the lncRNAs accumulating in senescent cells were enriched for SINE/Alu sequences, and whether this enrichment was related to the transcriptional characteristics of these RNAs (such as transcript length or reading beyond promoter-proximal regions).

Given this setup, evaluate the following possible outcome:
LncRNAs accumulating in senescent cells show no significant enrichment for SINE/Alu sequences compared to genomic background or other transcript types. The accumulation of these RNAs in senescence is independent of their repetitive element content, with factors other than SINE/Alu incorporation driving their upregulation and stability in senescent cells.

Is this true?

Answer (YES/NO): NO